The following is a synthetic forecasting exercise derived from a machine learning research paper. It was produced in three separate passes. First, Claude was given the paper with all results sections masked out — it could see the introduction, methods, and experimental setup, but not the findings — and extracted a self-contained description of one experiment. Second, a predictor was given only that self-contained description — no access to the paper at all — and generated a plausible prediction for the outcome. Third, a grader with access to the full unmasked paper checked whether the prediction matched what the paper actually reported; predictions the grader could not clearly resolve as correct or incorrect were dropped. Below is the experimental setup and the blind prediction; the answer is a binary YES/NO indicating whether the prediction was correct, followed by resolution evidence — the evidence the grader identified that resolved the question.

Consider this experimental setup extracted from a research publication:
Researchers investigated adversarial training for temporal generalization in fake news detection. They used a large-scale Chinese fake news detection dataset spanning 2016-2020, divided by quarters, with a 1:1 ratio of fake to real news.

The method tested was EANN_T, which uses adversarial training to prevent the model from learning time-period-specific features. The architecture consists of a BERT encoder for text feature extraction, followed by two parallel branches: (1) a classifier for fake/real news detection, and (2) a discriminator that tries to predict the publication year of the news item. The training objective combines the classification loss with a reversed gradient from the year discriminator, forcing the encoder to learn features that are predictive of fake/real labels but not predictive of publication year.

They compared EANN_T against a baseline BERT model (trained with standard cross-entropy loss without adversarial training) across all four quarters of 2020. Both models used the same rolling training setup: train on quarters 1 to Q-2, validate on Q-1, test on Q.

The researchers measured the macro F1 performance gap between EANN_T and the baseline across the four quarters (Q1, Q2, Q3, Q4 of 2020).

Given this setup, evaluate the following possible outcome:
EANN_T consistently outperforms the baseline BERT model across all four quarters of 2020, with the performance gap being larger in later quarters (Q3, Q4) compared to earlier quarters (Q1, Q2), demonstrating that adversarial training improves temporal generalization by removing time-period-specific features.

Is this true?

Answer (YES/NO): NO